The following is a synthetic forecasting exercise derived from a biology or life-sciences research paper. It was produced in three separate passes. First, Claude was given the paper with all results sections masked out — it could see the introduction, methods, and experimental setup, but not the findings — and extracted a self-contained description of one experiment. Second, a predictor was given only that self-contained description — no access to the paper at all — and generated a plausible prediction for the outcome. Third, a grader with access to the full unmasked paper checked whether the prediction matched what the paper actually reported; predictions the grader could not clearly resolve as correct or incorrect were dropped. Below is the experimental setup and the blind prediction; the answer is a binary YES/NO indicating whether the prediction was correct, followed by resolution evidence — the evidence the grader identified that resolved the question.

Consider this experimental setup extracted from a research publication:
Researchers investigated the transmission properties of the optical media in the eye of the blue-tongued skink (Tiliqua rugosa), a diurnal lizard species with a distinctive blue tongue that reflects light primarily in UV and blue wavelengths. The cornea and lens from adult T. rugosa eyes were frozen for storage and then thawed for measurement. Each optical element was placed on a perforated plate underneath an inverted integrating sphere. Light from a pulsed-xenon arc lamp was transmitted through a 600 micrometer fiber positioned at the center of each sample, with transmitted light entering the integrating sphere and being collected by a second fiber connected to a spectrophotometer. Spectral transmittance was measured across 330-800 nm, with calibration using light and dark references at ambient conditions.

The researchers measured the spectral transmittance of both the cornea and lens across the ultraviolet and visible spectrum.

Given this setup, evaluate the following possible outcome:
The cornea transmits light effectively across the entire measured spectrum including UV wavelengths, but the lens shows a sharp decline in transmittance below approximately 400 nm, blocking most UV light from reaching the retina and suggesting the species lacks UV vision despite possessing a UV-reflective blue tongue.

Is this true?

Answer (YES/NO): YES